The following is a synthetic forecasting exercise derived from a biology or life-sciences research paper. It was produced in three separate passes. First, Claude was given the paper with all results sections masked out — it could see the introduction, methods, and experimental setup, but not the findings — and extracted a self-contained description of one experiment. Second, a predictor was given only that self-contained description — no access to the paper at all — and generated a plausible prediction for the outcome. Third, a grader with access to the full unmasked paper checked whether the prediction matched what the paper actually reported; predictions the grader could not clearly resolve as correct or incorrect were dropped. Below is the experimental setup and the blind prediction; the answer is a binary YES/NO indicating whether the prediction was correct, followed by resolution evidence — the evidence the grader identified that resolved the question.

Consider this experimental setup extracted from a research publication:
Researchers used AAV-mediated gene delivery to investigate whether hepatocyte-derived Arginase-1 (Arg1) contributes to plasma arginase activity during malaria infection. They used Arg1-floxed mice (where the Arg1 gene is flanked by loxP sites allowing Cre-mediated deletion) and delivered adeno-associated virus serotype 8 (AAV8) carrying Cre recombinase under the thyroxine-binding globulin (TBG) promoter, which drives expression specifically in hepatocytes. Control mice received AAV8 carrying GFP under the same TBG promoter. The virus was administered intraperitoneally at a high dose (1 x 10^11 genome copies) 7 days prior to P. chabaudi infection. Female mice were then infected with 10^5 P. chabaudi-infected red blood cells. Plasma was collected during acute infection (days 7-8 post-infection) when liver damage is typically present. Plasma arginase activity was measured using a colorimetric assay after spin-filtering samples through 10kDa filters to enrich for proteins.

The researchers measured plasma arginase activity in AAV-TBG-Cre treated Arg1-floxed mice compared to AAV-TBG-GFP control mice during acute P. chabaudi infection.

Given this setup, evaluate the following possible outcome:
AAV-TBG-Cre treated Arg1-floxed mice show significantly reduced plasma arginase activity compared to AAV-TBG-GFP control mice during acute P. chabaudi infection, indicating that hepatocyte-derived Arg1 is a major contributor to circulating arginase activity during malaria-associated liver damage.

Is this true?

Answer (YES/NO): YES